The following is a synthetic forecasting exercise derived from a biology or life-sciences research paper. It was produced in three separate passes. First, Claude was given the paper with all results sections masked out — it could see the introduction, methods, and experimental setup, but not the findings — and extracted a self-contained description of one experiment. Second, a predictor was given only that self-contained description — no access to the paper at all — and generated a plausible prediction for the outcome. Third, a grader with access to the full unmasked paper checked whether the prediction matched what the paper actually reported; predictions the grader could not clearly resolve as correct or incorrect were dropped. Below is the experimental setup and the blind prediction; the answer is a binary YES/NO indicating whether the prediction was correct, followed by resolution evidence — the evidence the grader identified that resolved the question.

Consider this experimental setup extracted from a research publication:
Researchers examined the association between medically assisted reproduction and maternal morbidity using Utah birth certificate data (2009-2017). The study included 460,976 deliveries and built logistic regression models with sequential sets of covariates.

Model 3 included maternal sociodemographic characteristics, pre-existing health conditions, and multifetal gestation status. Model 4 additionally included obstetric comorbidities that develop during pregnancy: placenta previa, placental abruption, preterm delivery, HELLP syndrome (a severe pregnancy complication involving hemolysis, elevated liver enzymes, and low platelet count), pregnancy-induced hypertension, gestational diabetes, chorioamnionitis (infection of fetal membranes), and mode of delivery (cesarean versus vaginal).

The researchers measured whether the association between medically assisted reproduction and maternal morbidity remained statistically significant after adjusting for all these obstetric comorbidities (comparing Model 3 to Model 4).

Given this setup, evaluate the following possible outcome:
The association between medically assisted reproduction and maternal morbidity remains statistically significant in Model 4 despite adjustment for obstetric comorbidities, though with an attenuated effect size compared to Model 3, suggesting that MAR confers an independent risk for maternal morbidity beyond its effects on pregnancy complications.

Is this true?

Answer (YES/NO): YES